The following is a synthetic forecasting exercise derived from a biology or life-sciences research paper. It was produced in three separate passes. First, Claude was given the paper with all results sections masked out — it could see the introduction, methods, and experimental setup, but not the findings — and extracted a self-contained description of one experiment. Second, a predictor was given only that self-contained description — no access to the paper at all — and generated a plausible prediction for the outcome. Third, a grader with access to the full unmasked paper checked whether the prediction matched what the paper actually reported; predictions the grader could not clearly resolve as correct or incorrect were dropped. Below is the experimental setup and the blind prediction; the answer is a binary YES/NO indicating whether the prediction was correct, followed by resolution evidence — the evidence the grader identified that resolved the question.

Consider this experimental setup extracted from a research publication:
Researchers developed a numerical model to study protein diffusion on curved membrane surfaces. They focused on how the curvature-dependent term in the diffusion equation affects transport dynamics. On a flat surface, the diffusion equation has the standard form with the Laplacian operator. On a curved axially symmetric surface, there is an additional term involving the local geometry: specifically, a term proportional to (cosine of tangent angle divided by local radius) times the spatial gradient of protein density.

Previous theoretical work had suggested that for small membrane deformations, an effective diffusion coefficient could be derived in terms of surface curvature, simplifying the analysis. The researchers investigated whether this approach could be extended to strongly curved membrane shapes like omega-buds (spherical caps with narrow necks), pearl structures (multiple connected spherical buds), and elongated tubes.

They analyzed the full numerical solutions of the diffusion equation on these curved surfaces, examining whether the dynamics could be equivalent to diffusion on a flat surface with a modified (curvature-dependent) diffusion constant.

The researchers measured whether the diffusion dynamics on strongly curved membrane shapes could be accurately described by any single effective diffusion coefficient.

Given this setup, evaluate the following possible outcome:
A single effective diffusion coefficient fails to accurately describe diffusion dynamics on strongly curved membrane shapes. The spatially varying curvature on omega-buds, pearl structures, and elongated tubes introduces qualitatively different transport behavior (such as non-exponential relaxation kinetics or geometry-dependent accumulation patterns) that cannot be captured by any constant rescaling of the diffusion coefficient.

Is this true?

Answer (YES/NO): YES